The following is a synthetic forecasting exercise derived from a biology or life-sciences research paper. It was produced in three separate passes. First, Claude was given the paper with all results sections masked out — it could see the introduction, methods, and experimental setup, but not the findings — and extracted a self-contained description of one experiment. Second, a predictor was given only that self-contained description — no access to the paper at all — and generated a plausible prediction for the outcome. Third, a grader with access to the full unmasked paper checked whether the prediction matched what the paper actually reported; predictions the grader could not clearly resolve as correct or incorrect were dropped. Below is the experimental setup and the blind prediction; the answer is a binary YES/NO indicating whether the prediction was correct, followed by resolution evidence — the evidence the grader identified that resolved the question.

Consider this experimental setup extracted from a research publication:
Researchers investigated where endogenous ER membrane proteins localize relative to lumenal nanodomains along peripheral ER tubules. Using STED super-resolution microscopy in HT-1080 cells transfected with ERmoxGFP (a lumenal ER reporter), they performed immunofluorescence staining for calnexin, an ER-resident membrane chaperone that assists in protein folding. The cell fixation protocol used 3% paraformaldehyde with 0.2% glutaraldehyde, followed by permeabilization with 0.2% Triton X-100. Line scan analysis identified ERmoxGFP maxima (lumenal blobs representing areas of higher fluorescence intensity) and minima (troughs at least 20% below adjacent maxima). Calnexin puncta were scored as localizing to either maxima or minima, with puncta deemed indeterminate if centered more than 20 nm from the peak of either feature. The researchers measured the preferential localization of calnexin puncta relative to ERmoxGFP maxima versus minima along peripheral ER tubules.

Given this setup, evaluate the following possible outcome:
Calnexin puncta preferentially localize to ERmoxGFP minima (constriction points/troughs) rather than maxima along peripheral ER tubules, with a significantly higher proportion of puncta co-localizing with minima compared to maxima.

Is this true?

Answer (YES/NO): YES